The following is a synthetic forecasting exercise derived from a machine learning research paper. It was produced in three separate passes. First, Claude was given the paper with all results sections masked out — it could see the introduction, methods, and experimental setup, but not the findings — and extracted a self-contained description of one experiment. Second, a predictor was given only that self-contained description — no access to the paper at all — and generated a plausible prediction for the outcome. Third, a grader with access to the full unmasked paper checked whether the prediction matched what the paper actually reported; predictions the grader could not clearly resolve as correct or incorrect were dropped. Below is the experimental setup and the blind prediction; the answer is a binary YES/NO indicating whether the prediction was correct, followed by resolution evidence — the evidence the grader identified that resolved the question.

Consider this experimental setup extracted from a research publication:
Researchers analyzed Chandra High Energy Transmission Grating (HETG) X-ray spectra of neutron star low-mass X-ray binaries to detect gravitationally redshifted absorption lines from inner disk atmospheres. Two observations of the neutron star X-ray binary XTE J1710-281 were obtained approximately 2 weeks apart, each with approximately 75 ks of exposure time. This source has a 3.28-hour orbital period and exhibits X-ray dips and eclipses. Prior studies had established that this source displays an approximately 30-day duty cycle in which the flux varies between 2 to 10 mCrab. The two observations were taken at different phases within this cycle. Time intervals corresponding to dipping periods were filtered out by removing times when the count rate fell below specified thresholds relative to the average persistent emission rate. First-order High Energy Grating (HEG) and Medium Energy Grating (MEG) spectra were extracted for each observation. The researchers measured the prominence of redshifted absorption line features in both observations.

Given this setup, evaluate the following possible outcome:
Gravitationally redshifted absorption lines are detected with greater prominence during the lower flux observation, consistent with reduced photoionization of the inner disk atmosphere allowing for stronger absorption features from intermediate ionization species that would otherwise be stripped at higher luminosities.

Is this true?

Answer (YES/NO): NO